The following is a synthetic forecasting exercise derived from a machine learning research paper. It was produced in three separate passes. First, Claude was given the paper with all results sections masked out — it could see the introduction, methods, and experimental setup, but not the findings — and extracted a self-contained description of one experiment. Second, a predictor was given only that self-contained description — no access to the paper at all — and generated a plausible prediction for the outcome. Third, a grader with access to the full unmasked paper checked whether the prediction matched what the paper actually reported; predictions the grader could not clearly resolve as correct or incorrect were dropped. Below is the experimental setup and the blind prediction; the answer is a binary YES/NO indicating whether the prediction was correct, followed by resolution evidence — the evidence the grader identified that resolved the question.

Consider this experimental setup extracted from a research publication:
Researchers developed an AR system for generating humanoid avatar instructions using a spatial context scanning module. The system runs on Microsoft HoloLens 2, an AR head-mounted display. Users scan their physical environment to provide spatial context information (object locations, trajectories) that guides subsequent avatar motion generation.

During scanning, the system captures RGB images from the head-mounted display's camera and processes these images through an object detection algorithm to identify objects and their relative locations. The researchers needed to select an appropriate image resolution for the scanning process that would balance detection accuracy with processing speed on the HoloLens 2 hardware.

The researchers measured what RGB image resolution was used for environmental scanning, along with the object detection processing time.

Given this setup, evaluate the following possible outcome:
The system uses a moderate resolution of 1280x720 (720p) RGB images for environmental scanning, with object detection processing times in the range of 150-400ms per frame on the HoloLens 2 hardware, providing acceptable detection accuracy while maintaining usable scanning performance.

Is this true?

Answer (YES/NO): NO